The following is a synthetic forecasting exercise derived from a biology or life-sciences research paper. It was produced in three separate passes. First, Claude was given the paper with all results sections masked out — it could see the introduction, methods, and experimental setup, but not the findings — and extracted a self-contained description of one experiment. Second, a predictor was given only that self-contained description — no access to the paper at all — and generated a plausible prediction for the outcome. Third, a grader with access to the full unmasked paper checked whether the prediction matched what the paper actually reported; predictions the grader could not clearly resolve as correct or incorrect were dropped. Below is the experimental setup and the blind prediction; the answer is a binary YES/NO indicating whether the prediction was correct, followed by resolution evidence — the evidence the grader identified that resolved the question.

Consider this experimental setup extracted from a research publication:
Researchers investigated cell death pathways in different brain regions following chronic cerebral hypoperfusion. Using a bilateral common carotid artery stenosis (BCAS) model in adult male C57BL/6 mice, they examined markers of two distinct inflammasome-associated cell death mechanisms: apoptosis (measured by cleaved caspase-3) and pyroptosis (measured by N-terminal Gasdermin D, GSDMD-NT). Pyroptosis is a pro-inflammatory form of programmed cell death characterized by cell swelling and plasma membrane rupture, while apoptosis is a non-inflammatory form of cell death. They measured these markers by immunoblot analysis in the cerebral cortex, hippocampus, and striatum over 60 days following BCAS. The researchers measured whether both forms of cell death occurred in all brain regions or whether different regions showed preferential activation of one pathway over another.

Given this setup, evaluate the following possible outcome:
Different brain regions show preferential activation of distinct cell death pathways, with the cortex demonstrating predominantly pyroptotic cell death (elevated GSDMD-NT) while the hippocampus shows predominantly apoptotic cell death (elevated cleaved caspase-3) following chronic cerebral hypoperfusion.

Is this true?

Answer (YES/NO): NO